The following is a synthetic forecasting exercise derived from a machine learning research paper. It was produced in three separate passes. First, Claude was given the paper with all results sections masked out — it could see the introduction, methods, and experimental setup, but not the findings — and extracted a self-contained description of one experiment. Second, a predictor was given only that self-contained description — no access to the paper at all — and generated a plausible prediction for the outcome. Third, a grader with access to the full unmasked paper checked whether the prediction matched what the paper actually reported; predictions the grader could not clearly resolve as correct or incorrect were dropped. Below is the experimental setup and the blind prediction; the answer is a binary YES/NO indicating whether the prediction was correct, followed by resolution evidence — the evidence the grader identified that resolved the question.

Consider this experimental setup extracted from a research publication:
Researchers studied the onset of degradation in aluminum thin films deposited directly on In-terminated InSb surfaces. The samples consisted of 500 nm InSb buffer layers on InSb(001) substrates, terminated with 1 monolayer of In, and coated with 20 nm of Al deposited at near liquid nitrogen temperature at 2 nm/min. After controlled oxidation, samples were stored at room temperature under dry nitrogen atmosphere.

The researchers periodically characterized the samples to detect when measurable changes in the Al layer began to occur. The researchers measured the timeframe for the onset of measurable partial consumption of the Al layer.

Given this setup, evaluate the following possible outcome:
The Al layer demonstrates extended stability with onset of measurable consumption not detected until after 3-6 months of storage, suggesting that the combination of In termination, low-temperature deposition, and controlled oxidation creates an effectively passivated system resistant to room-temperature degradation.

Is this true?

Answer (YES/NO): NO